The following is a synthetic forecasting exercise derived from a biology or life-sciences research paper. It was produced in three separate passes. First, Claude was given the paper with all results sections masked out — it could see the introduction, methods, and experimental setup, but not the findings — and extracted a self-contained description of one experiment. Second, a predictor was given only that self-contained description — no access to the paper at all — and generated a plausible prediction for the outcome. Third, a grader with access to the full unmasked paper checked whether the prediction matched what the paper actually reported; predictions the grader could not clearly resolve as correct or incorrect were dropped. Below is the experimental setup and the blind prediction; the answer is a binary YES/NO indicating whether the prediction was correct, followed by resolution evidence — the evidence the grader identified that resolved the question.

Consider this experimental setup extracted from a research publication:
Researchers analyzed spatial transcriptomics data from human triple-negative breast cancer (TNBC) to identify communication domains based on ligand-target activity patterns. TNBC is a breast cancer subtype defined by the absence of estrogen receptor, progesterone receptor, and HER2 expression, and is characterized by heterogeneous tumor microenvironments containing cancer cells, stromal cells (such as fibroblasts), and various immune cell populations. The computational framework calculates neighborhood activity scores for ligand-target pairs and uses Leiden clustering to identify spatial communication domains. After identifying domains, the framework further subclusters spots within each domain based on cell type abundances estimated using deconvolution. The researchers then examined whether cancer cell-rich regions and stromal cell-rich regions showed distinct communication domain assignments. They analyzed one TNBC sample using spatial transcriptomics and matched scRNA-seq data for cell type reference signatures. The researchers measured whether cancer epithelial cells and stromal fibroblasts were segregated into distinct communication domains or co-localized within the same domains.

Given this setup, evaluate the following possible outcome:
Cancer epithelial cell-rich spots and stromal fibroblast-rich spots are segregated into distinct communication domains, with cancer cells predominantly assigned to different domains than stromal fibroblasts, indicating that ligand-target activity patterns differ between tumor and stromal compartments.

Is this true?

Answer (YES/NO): NO